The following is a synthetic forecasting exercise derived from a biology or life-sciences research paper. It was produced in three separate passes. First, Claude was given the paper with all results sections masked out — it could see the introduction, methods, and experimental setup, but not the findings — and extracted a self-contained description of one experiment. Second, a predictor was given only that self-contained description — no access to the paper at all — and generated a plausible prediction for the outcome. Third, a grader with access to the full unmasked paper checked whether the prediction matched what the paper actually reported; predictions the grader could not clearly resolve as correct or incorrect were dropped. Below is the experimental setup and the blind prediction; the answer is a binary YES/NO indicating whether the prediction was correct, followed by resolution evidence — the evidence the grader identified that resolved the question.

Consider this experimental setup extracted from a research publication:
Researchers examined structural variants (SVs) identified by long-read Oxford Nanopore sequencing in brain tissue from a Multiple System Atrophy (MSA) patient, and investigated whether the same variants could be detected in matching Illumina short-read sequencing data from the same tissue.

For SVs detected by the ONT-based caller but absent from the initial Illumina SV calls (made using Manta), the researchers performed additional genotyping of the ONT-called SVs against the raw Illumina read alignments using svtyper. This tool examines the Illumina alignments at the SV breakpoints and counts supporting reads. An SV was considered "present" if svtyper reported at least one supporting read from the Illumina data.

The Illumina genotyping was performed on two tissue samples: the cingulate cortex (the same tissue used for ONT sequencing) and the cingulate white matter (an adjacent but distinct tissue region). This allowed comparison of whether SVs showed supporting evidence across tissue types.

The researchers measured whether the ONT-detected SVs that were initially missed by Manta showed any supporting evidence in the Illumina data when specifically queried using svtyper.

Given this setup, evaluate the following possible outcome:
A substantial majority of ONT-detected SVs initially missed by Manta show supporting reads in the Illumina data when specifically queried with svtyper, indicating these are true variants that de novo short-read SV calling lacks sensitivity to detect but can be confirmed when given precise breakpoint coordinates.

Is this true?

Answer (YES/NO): NO